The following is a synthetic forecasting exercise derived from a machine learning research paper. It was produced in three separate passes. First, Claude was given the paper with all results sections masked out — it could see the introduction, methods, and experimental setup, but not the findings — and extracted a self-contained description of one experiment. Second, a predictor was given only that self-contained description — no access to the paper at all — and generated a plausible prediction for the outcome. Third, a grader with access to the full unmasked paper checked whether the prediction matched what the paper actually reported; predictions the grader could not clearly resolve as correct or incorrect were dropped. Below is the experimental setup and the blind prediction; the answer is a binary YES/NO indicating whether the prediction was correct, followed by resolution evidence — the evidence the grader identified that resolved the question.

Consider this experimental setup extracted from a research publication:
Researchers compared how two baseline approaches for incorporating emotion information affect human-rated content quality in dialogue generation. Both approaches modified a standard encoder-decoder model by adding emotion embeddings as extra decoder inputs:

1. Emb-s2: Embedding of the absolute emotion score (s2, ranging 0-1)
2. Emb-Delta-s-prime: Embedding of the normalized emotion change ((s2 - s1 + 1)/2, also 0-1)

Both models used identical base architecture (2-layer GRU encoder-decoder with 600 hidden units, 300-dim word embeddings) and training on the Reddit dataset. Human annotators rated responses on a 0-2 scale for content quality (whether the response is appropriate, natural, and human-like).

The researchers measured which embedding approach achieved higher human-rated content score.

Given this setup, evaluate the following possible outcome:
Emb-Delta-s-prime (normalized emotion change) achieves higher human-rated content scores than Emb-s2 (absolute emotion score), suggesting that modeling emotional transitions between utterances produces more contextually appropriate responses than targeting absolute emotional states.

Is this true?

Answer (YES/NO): YES